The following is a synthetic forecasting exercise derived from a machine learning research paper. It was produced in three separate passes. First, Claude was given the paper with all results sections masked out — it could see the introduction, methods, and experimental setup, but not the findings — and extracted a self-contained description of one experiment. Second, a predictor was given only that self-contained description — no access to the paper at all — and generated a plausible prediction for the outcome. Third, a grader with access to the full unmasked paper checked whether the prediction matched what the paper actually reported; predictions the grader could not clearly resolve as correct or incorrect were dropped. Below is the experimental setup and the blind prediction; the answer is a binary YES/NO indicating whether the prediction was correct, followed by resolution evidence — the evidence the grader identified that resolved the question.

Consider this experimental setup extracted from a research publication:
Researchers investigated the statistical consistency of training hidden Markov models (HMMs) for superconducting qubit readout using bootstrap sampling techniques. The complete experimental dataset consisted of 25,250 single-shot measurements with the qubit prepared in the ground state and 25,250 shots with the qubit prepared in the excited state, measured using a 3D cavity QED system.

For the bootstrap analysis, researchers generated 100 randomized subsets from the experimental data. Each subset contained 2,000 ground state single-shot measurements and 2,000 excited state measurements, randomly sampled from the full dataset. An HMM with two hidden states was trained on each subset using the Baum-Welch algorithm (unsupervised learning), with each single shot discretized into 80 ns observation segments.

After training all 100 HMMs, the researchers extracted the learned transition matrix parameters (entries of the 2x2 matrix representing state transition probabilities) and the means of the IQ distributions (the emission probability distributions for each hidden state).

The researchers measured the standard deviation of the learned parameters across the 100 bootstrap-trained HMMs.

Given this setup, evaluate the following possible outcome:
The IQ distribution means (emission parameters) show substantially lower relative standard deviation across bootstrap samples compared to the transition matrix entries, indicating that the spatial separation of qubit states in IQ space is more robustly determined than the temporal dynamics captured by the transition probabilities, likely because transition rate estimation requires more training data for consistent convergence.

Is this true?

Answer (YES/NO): NO